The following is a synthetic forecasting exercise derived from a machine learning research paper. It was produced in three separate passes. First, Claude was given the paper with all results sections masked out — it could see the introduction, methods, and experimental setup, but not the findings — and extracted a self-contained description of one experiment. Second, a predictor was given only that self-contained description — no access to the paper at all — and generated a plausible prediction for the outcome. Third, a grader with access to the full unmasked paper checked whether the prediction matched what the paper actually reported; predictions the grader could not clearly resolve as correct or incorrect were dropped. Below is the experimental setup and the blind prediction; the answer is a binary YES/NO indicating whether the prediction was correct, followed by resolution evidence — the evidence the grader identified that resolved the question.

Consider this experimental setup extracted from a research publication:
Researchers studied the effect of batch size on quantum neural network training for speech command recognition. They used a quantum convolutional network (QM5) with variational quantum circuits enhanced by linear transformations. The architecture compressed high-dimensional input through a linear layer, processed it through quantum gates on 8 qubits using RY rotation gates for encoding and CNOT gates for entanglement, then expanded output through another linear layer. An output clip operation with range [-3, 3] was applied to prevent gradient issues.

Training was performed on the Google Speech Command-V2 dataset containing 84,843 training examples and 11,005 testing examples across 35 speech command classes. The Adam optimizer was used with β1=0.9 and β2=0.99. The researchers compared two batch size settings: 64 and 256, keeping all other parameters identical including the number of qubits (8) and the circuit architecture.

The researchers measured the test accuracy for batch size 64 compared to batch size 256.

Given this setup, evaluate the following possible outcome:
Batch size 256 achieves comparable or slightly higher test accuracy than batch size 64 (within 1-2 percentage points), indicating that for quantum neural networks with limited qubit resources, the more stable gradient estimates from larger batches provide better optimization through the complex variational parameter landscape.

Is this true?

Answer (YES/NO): NO